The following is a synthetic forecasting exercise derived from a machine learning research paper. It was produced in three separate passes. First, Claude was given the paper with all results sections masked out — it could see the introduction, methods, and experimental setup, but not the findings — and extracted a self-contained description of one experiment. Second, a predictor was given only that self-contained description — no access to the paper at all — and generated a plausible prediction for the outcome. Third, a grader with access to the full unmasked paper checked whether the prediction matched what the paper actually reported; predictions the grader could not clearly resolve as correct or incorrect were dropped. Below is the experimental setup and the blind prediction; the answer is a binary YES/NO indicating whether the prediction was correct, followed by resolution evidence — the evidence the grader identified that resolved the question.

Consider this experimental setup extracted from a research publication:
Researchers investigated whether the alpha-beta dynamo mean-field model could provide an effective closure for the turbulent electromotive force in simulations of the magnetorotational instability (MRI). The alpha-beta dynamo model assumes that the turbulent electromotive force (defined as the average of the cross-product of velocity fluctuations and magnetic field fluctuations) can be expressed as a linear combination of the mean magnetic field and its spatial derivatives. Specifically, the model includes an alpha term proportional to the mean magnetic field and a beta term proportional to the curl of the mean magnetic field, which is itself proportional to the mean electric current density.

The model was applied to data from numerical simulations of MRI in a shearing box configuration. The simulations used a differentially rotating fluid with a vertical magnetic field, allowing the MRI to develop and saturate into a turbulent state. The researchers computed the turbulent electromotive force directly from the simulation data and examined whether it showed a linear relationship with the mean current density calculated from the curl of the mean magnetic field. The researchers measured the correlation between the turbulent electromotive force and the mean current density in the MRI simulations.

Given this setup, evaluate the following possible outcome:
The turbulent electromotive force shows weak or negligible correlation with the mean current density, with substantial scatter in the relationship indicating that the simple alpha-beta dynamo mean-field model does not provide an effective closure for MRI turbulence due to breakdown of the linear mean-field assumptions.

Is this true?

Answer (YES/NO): NO